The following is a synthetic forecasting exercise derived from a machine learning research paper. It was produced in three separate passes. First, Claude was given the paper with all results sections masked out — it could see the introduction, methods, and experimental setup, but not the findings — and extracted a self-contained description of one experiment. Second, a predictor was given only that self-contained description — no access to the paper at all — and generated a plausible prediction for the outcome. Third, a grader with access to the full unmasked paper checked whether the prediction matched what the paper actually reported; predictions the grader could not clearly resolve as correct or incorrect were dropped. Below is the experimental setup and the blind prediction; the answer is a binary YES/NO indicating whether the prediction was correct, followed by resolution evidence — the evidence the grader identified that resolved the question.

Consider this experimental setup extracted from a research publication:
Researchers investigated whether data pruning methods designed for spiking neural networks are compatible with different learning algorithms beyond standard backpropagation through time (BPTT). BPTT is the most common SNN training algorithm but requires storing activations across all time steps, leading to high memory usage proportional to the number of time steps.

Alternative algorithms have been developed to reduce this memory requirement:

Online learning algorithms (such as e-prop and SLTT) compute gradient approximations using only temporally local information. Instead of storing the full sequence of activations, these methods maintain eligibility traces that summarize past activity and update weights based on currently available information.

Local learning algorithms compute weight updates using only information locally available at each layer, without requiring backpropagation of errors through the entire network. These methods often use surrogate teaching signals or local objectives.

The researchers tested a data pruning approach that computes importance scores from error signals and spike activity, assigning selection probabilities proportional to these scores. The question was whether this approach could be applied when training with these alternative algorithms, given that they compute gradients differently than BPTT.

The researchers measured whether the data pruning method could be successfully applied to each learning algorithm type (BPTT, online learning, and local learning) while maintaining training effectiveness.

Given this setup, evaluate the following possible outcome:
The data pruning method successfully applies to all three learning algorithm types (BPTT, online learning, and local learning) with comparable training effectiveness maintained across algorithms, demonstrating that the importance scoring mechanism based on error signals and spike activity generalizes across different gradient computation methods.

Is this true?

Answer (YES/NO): YES